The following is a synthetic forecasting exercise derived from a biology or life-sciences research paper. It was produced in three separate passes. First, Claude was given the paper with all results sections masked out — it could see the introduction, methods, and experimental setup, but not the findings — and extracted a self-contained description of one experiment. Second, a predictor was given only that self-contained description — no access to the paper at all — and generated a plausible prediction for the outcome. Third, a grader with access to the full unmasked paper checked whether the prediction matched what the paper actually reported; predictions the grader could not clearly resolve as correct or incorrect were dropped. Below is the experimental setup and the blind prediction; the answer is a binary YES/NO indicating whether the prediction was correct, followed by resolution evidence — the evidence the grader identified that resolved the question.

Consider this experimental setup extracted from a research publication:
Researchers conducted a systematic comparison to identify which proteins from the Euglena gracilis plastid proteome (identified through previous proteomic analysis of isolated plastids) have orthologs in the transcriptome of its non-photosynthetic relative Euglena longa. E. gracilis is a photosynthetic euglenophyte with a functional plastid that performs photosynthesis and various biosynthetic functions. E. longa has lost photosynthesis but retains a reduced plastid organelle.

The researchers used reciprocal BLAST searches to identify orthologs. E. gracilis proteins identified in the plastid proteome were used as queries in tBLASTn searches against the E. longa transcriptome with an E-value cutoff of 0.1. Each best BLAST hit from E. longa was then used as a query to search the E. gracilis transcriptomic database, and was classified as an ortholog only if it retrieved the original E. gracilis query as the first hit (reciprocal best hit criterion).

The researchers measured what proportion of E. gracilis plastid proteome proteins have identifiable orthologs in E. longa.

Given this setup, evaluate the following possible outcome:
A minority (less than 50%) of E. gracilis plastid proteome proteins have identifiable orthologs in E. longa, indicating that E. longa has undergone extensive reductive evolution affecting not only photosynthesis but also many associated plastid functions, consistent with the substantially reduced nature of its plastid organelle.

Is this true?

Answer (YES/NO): YES